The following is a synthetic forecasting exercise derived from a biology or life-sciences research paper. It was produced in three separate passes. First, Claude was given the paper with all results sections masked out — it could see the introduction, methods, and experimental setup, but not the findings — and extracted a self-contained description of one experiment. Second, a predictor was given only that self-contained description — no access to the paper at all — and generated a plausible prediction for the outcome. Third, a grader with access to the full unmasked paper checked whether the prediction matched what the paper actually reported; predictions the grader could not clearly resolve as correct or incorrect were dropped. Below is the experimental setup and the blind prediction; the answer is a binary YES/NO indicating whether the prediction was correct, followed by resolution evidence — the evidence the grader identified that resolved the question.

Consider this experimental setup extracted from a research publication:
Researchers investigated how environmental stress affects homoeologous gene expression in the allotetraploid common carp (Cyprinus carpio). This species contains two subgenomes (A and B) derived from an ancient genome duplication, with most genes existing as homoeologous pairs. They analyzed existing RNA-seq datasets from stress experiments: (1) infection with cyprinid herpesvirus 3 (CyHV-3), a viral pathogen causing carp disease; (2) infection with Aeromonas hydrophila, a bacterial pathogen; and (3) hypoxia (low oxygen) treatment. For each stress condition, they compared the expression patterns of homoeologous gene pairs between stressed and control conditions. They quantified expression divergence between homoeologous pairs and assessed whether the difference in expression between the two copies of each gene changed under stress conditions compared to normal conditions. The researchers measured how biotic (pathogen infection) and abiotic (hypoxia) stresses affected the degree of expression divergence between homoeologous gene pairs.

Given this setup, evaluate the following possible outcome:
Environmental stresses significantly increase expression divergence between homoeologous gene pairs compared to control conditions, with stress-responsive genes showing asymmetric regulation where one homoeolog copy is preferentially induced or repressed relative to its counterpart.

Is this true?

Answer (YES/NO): YES